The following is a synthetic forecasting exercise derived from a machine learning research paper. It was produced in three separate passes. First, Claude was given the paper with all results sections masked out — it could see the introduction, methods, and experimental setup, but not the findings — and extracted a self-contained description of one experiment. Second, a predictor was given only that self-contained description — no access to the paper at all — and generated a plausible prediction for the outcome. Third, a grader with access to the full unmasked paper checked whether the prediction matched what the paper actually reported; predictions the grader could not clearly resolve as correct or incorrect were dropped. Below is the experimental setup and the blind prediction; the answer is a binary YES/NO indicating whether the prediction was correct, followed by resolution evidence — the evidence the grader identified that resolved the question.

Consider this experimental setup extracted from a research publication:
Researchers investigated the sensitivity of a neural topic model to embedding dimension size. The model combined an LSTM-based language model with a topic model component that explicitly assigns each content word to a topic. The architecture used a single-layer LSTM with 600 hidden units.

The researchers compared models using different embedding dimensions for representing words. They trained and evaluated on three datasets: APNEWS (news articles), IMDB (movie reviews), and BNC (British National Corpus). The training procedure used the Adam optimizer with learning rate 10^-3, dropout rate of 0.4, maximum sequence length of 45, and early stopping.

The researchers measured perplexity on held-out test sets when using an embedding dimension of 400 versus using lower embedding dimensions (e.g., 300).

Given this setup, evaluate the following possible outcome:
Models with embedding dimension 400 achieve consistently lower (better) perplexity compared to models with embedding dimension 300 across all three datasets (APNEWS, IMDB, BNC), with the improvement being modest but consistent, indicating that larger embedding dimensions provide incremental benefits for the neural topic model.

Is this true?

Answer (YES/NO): NO